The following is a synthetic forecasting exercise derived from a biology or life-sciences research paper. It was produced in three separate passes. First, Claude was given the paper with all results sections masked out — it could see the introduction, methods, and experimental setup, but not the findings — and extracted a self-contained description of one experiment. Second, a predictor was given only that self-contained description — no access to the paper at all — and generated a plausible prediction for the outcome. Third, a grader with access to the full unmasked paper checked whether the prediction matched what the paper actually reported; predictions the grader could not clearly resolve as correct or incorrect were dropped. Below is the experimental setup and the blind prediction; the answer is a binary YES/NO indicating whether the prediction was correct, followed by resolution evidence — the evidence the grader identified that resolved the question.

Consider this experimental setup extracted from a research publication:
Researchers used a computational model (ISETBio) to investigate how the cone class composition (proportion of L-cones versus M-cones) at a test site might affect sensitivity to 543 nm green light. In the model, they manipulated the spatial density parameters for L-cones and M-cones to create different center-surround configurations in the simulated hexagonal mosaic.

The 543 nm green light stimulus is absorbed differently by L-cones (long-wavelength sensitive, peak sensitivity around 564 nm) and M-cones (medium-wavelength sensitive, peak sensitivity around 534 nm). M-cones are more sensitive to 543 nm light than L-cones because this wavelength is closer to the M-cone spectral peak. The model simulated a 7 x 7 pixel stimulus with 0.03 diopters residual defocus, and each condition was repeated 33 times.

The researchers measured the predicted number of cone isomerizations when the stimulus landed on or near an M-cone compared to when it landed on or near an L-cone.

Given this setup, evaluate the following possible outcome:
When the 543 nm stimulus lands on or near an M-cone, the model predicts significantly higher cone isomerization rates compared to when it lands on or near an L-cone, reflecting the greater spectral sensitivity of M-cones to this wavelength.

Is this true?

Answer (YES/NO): NO